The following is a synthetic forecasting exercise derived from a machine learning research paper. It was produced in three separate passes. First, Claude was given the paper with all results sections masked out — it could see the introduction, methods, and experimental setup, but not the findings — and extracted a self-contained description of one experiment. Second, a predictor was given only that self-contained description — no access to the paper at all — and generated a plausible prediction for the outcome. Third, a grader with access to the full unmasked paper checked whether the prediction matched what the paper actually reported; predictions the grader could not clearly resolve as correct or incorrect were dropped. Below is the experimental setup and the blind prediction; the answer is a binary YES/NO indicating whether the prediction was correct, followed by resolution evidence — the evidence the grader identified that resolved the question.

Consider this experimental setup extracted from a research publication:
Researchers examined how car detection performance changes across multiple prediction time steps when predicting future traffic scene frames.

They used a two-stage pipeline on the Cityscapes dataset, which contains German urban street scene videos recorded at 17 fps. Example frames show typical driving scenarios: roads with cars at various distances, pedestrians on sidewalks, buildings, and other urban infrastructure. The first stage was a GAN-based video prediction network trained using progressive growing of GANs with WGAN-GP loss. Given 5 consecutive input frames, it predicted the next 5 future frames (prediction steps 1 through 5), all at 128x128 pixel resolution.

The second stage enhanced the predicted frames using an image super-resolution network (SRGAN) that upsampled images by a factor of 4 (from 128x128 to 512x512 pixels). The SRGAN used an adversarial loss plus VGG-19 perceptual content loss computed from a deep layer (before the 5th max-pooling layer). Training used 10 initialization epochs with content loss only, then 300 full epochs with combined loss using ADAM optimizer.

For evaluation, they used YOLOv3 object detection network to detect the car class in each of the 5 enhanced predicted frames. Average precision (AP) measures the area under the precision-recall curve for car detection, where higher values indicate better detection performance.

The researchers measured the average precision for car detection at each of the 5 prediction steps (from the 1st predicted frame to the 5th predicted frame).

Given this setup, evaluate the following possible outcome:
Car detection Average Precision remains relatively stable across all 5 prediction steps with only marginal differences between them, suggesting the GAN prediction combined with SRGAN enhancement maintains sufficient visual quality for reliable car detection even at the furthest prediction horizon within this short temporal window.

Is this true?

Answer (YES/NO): NO